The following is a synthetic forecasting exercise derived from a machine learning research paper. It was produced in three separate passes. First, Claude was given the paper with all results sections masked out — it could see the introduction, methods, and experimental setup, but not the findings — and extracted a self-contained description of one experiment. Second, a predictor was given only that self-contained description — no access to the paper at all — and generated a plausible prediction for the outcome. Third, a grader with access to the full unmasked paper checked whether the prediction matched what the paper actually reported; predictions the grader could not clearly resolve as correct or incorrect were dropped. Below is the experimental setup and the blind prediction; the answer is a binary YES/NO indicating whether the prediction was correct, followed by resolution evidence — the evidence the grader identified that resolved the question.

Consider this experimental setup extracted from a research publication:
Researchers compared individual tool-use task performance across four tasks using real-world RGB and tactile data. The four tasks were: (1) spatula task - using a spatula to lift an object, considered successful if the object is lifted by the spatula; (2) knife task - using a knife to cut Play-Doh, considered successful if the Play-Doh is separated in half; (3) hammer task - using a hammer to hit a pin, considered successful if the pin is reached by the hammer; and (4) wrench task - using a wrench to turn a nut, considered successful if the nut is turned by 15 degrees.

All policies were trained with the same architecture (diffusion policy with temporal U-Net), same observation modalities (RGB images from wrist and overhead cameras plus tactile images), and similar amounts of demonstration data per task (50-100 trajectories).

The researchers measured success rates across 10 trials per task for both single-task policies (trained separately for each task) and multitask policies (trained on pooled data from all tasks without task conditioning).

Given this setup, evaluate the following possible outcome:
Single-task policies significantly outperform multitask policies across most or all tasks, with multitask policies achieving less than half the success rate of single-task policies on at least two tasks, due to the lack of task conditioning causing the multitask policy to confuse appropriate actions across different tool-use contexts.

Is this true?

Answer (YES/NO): NO